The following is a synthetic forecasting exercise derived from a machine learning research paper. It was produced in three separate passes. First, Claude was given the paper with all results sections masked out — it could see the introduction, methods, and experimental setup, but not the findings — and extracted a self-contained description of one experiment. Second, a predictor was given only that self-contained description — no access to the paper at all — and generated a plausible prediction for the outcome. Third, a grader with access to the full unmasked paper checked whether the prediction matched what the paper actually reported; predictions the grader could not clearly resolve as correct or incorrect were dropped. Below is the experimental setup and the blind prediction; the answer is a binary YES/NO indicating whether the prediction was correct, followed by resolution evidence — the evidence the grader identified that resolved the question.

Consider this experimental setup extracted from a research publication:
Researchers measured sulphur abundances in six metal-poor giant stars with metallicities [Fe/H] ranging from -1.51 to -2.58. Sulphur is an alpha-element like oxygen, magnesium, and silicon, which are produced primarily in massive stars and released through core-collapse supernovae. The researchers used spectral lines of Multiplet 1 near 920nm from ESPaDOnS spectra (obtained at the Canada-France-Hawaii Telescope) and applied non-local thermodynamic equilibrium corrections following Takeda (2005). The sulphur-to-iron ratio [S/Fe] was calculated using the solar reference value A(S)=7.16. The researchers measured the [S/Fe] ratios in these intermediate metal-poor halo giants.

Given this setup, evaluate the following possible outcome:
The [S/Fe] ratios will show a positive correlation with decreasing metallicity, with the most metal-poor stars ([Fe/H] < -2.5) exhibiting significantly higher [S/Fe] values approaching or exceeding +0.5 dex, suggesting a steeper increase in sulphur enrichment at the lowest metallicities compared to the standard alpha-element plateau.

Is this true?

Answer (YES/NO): NO